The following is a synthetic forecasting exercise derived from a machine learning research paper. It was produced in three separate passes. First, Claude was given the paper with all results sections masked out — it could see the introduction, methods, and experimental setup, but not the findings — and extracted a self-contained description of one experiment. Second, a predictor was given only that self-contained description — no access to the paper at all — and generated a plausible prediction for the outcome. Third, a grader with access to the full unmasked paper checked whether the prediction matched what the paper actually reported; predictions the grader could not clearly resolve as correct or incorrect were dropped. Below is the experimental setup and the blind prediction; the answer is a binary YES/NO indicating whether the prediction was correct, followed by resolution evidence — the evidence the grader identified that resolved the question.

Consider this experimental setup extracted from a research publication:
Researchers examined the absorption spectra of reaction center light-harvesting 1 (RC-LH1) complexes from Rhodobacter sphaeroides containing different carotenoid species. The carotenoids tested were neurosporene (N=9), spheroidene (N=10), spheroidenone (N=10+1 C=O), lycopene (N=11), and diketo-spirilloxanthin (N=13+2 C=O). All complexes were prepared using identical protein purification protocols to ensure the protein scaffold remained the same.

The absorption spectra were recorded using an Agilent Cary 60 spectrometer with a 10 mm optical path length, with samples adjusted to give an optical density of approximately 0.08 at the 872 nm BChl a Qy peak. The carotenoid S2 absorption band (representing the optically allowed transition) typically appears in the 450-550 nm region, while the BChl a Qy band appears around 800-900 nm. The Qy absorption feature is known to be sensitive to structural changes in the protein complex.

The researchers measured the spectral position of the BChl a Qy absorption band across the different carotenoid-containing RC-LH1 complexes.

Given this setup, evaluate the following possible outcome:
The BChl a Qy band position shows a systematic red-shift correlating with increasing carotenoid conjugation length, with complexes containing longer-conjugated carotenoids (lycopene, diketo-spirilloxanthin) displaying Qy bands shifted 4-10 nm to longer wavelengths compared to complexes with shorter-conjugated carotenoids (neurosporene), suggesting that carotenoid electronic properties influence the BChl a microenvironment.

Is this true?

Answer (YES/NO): NO